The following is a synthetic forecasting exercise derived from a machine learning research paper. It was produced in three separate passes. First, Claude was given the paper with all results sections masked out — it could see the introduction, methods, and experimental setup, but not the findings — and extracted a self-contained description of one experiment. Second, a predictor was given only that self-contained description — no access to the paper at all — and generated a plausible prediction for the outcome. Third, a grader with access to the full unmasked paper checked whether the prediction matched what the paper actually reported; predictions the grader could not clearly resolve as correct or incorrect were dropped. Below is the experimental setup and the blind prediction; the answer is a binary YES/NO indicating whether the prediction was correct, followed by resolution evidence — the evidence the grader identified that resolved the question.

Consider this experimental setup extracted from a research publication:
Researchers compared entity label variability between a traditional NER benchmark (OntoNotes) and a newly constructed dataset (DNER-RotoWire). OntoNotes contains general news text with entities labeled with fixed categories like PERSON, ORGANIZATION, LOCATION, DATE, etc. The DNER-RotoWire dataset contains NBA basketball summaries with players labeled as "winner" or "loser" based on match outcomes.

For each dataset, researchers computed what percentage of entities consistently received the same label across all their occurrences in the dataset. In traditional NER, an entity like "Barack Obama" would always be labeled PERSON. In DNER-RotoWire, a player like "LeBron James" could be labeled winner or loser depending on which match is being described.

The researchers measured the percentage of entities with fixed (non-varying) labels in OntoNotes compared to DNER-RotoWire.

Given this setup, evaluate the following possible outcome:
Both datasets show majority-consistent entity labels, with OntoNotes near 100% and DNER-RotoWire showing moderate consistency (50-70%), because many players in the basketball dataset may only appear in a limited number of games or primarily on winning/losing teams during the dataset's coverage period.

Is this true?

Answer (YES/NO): NO